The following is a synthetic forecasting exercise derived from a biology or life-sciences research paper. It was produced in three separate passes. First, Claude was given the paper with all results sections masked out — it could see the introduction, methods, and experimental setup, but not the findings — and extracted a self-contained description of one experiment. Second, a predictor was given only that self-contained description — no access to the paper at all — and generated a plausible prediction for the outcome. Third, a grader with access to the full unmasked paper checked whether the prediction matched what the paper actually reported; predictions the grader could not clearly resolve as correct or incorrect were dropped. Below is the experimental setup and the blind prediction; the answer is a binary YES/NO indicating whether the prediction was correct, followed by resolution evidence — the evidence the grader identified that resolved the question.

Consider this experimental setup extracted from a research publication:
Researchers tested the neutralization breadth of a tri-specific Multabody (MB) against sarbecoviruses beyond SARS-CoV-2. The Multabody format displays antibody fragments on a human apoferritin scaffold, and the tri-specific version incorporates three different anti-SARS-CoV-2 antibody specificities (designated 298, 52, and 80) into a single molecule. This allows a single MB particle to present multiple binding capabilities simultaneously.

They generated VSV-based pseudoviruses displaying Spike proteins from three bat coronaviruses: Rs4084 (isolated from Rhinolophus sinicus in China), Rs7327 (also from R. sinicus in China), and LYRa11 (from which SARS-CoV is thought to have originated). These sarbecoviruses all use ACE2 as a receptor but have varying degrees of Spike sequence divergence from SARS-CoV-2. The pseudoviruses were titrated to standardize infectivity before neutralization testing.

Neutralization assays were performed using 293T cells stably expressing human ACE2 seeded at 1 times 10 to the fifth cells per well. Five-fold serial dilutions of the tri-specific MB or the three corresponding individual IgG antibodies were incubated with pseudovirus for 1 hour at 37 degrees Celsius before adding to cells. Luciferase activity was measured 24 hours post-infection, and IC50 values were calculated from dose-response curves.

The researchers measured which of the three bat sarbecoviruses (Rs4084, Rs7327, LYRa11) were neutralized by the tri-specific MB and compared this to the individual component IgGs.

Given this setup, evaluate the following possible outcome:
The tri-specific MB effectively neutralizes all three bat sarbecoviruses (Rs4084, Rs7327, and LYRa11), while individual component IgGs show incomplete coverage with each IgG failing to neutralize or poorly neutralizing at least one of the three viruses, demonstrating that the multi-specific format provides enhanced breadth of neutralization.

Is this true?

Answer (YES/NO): NO